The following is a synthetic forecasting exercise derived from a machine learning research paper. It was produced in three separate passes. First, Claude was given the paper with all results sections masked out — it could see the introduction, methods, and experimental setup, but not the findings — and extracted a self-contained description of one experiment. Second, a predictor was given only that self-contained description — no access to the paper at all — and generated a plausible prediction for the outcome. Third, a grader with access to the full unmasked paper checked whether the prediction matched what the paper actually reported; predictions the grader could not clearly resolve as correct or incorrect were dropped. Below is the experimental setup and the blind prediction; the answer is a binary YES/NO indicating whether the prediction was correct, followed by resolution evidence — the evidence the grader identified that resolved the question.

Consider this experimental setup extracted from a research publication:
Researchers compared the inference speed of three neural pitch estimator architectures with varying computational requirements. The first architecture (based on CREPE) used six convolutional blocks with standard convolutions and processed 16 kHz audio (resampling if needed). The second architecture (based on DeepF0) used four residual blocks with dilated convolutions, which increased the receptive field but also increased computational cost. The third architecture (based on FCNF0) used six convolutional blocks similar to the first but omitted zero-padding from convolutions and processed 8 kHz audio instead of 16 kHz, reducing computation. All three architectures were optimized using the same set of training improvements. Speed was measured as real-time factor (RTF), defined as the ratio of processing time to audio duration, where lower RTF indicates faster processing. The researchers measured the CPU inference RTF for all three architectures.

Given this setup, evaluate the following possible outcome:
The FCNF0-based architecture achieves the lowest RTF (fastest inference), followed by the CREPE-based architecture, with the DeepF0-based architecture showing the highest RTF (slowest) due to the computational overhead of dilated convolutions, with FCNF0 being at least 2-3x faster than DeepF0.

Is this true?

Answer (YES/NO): YES